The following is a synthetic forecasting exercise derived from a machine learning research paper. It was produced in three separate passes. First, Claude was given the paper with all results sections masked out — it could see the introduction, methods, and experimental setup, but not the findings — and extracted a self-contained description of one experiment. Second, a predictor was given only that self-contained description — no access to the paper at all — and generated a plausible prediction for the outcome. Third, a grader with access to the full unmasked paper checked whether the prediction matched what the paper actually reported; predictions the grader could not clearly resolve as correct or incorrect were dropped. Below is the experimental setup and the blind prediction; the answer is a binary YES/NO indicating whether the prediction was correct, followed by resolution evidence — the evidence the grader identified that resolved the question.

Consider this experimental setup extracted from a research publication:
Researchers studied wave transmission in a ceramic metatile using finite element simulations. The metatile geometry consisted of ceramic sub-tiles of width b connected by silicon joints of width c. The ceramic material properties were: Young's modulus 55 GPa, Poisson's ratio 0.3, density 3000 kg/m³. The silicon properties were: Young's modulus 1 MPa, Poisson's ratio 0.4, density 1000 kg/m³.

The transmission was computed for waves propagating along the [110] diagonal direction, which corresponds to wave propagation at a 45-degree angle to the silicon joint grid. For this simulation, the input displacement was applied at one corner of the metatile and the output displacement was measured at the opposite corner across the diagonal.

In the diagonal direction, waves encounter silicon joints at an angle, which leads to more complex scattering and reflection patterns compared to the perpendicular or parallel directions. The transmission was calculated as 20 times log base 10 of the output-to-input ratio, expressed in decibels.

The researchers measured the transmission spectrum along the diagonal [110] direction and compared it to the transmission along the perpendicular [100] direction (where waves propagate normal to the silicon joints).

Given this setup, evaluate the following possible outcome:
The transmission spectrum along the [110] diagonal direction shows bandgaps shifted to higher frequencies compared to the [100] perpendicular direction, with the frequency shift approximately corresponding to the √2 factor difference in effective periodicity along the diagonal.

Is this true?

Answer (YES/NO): NO